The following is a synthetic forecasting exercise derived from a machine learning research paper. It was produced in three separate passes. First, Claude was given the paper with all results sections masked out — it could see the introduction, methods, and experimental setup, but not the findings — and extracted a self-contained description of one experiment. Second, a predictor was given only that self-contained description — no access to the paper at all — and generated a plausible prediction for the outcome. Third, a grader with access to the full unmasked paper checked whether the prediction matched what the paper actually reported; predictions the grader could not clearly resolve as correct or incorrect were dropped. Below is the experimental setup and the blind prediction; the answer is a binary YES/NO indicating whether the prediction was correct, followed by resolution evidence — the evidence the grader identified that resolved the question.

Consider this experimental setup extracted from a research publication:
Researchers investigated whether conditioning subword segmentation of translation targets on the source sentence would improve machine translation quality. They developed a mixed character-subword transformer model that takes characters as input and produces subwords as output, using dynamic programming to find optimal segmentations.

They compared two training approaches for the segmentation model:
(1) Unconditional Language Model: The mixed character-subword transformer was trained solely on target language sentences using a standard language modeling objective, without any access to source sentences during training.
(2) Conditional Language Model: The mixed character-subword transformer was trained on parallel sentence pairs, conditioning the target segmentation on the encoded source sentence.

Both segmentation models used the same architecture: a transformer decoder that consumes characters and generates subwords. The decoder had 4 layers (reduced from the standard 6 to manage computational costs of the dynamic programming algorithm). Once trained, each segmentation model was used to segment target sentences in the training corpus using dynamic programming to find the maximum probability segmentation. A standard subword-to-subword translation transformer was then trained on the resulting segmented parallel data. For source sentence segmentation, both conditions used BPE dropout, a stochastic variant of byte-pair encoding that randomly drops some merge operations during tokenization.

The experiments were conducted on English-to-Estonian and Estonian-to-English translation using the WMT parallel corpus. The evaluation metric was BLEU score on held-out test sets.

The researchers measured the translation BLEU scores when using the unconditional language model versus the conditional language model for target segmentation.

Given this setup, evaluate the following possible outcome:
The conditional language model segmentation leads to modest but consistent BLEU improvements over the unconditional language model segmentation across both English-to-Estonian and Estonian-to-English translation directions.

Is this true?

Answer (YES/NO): NO